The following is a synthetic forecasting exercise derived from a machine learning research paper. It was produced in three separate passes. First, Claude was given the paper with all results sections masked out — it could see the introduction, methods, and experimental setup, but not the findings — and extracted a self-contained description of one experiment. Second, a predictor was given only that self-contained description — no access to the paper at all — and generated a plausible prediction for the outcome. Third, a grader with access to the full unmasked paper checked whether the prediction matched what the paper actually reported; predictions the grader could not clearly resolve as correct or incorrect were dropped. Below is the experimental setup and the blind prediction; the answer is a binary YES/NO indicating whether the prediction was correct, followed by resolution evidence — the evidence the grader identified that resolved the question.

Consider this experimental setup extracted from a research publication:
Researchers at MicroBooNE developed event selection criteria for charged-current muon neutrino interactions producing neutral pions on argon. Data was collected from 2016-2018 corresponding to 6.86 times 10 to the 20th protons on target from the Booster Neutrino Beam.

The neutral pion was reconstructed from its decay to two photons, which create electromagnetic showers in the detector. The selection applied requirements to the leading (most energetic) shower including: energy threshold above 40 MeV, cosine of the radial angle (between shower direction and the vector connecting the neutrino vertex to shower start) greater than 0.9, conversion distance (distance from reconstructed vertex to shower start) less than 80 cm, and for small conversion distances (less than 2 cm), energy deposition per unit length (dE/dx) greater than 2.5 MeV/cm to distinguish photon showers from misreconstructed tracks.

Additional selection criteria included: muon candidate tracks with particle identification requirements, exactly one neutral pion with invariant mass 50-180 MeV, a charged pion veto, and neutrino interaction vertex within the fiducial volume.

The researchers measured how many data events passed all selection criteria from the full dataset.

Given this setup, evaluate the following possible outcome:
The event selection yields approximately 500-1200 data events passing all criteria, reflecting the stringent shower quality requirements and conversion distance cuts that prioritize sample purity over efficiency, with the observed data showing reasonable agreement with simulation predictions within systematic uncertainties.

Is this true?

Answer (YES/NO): NO